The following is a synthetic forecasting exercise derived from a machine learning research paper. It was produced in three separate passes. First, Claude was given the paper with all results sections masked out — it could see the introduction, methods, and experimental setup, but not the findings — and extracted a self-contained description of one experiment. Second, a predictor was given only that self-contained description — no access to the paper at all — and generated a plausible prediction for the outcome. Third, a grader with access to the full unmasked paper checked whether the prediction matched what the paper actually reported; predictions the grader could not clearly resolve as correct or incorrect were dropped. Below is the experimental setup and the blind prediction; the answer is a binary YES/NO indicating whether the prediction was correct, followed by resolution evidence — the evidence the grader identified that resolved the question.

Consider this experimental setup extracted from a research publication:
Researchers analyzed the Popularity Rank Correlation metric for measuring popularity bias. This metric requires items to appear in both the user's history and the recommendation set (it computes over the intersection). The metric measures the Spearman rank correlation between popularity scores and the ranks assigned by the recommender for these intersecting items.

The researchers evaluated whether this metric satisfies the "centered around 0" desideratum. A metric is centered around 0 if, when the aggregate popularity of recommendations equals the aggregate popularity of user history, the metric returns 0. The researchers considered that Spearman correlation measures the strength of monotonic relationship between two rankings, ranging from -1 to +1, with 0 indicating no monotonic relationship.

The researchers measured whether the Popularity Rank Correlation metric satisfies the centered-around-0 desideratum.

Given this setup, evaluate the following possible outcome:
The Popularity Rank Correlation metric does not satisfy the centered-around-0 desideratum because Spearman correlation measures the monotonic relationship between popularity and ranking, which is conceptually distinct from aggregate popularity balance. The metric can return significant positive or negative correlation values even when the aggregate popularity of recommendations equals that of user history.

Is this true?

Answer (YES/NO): YES